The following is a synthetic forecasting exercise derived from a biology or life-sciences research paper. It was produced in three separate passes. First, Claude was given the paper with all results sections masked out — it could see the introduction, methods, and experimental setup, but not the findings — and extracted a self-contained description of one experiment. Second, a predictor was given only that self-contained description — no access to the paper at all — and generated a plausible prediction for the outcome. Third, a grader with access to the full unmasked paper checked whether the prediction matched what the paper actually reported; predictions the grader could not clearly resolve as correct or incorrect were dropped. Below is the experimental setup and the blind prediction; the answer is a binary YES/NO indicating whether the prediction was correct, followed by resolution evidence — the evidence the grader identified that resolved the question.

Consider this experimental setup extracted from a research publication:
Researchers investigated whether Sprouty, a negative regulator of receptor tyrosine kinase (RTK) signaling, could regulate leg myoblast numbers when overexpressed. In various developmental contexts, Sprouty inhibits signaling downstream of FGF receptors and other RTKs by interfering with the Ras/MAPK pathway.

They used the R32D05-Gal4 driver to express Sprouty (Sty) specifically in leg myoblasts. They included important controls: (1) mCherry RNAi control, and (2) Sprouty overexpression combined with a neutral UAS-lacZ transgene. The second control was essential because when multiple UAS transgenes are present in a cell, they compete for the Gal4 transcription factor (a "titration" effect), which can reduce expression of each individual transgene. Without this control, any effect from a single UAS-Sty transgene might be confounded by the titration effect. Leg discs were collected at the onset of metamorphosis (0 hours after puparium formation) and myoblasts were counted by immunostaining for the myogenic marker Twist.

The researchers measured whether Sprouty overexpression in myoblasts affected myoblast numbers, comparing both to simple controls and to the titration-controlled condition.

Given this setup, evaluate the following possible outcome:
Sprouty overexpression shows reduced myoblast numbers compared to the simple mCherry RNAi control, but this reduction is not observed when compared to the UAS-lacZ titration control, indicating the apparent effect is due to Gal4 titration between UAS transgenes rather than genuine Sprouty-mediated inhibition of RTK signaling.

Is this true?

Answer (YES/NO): NO